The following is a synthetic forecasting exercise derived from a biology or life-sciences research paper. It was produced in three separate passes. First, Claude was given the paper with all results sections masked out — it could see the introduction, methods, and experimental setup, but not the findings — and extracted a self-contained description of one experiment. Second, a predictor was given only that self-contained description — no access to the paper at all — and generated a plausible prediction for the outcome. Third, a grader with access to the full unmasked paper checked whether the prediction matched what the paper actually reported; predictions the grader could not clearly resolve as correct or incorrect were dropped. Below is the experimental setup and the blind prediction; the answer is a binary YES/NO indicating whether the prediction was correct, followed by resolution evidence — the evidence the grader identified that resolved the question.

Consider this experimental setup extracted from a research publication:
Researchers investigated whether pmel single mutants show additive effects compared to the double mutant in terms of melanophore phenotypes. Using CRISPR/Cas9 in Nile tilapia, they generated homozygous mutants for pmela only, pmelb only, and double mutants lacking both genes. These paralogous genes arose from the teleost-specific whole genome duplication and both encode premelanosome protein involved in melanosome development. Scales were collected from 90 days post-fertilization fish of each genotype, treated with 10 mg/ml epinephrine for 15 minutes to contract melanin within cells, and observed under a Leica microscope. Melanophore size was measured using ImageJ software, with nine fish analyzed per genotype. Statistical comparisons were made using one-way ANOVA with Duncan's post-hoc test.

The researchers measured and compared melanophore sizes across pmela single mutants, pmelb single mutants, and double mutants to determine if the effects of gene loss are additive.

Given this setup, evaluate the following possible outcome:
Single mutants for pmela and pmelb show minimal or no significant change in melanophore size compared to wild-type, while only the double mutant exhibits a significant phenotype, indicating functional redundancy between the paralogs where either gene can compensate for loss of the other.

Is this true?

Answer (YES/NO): NO